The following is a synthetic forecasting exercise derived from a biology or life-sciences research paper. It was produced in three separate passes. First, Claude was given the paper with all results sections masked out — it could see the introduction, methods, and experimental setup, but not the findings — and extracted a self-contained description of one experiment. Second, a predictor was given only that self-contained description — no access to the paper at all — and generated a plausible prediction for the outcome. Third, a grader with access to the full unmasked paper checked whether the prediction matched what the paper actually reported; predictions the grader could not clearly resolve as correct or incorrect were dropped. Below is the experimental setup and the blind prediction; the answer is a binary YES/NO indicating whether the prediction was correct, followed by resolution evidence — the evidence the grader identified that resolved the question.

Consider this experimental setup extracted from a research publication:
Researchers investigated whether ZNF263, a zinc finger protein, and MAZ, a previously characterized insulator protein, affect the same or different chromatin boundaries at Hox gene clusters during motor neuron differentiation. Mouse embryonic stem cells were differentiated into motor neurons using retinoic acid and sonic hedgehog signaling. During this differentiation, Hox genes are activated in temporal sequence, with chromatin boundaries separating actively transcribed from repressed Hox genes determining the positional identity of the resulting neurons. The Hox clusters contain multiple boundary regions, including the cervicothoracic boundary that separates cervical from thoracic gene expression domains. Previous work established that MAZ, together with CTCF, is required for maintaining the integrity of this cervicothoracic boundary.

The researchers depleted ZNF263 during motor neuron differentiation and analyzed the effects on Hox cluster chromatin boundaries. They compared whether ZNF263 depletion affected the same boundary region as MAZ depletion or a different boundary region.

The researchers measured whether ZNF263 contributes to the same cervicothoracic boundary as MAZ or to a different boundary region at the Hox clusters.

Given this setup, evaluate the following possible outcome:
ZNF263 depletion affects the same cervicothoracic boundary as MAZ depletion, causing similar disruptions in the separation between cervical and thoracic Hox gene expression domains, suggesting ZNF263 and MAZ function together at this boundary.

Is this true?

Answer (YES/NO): YES